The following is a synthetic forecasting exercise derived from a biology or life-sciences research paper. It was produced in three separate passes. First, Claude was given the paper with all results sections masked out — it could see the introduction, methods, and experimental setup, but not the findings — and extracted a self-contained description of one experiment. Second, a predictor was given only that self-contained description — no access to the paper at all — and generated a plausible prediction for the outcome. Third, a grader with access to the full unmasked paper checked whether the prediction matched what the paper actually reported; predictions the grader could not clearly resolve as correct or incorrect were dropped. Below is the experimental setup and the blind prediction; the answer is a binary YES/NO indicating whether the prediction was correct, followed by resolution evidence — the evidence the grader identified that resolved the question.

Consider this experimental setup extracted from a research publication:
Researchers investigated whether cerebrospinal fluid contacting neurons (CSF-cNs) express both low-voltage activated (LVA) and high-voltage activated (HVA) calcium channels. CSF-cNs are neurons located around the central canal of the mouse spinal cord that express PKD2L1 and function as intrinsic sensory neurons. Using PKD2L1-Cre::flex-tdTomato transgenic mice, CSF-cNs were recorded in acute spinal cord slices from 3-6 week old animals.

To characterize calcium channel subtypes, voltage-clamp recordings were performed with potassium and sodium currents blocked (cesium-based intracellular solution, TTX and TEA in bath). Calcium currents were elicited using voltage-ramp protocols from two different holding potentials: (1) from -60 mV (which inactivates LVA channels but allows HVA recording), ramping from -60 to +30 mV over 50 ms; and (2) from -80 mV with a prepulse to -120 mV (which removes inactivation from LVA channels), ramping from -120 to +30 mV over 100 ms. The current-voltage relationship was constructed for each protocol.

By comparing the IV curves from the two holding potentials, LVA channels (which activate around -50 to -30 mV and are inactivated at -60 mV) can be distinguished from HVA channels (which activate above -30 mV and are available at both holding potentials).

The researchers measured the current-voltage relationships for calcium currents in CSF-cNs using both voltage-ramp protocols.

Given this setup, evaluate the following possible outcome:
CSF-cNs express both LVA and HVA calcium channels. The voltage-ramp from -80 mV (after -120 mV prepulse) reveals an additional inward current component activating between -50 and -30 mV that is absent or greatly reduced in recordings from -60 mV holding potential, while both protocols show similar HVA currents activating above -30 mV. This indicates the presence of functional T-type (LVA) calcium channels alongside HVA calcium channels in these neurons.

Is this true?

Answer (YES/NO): YES